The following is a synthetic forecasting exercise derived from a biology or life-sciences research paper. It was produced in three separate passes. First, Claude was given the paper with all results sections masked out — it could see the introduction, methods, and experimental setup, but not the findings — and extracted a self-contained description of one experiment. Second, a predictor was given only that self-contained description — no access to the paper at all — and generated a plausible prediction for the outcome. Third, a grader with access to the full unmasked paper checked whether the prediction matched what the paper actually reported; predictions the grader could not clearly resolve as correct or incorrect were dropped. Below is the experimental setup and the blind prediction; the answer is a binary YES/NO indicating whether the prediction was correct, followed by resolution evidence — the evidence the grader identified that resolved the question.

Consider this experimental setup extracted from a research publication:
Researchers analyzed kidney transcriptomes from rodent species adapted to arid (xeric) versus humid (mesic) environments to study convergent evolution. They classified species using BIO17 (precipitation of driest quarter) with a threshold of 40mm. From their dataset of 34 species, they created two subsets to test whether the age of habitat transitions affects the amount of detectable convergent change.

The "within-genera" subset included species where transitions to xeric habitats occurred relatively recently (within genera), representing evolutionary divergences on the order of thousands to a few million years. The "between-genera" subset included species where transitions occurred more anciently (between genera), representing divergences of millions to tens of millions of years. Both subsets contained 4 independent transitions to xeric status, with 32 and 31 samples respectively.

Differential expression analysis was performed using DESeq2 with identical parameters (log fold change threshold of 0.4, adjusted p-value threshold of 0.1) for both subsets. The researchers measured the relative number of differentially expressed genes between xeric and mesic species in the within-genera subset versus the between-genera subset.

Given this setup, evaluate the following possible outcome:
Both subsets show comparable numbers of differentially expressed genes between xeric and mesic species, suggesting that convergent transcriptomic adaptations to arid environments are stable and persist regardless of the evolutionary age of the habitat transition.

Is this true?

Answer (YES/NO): NO